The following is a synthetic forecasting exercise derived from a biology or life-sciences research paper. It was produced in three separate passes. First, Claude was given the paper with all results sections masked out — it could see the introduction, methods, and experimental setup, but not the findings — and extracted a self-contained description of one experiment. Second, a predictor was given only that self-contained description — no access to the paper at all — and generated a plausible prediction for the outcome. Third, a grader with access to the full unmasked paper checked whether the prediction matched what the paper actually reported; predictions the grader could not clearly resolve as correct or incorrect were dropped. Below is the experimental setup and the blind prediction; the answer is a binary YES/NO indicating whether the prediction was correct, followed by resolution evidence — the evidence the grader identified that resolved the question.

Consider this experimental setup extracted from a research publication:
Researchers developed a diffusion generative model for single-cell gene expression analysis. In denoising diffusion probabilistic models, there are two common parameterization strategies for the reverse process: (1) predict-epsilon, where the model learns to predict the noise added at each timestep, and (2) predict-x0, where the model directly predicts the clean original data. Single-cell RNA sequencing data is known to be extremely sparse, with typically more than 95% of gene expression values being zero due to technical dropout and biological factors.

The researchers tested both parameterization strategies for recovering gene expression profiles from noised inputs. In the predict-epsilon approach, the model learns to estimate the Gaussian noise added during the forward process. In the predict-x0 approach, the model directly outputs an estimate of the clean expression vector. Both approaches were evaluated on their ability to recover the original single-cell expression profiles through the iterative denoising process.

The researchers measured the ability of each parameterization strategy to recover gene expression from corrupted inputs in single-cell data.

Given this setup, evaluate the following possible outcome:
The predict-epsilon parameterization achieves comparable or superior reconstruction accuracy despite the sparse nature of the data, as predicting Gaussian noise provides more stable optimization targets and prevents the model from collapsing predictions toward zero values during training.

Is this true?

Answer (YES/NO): NO